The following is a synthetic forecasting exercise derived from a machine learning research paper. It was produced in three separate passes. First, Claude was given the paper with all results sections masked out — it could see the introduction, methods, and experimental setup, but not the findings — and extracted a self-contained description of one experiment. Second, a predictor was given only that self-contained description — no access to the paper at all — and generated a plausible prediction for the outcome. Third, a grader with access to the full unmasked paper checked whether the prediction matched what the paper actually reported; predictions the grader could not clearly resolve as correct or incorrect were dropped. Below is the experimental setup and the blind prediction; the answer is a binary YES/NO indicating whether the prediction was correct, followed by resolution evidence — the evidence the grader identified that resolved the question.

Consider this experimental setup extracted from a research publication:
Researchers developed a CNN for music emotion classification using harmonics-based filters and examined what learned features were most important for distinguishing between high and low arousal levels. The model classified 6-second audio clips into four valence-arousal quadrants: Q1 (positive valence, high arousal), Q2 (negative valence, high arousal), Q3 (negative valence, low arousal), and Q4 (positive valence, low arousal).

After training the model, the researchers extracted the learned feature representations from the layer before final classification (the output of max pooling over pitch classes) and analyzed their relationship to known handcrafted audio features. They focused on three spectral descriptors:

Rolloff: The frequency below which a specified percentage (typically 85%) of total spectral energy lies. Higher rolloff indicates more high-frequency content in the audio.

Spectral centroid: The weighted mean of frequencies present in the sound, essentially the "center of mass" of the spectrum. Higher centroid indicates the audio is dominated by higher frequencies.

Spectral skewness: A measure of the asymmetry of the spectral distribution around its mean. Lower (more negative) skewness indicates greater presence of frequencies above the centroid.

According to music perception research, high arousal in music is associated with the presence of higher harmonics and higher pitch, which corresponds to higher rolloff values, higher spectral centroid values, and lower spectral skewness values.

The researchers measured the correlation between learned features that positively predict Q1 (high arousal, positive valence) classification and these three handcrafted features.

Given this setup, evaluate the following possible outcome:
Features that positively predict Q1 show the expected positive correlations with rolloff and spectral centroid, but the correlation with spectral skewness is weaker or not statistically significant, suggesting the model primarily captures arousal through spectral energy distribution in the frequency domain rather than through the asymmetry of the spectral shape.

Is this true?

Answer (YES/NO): NO